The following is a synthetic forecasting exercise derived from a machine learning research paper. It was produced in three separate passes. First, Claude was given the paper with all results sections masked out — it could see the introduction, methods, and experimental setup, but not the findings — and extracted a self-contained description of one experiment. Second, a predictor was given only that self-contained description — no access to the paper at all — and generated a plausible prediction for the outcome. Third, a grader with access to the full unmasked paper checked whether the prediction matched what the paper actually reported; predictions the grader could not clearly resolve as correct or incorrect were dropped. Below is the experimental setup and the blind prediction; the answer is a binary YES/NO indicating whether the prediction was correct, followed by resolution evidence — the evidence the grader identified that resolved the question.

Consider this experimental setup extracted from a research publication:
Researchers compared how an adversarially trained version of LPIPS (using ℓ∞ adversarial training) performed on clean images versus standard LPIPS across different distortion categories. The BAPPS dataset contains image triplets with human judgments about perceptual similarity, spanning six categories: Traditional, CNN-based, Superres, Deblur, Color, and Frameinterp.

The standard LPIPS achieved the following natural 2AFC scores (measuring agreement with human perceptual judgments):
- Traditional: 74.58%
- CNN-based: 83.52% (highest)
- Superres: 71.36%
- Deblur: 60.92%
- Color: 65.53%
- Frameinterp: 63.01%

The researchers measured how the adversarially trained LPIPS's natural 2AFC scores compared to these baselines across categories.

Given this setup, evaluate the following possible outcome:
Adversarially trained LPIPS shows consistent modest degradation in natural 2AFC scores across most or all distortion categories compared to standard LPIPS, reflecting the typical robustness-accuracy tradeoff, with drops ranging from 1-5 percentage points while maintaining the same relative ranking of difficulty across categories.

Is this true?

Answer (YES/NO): NO